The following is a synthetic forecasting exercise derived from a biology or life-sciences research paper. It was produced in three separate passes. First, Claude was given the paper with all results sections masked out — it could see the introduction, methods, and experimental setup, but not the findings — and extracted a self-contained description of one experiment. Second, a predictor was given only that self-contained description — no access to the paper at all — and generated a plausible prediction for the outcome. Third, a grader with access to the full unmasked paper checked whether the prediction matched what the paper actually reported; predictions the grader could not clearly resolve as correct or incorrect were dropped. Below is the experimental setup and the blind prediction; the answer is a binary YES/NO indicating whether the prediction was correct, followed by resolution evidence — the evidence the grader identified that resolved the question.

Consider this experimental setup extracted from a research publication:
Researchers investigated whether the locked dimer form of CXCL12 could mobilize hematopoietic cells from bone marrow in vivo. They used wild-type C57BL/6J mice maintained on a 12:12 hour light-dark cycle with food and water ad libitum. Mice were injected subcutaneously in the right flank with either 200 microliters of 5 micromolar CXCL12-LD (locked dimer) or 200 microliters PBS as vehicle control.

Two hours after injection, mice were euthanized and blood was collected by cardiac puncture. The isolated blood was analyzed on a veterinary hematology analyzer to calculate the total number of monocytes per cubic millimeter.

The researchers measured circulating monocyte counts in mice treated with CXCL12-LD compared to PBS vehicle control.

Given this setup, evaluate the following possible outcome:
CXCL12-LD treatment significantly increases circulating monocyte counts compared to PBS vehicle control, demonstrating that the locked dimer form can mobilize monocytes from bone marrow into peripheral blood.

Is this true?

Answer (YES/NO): YES